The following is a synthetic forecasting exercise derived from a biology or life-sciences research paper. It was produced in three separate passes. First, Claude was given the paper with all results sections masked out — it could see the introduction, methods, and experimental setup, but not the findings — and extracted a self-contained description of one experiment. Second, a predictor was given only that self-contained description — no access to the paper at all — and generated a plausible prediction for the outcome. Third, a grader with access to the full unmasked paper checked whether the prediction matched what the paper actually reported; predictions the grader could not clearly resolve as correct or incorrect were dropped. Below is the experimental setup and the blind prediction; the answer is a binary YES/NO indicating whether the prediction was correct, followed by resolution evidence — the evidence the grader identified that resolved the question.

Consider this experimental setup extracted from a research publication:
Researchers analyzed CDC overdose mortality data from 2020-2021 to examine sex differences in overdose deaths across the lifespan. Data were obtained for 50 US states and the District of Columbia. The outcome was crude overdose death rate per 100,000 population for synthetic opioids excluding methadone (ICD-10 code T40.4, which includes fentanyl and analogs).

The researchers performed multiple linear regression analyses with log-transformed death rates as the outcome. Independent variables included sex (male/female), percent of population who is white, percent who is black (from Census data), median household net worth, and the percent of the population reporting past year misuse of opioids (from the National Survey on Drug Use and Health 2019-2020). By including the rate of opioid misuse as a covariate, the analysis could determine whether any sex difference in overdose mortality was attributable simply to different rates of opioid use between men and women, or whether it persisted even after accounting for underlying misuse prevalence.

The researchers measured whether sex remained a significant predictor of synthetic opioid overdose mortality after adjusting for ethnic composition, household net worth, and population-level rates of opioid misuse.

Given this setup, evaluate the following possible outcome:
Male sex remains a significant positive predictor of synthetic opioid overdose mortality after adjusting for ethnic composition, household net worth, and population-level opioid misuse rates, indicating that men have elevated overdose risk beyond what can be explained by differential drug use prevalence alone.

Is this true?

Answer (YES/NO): YES